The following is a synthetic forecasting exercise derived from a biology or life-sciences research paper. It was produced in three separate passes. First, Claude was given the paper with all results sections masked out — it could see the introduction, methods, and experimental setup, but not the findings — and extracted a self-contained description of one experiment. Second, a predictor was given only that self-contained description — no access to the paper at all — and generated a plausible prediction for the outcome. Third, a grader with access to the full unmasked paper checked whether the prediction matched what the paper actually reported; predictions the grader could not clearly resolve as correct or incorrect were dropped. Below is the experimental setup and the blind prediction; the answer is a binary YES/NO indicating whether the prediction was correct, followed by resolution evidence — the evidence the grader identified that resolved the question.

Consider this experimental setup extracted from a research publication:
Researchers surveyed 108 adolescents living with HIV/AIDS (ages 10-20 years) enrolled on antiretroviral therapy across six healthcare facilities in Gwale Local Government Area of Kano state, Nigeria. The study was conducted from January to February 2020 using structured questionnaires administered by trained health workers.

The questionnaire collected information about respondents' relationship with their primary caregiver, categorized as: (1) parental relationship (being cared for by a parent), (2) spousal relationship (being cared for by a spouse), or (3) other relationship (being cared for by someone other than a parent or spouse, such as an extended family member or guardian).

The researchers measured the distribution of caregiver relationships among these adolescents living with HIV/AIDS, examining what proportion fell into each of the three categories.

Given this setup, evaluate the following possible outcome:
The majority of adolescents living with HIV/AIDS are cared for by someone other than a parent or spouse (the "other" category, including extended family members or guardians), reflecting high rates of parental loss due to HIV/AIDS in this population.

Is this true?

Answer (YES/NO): NO